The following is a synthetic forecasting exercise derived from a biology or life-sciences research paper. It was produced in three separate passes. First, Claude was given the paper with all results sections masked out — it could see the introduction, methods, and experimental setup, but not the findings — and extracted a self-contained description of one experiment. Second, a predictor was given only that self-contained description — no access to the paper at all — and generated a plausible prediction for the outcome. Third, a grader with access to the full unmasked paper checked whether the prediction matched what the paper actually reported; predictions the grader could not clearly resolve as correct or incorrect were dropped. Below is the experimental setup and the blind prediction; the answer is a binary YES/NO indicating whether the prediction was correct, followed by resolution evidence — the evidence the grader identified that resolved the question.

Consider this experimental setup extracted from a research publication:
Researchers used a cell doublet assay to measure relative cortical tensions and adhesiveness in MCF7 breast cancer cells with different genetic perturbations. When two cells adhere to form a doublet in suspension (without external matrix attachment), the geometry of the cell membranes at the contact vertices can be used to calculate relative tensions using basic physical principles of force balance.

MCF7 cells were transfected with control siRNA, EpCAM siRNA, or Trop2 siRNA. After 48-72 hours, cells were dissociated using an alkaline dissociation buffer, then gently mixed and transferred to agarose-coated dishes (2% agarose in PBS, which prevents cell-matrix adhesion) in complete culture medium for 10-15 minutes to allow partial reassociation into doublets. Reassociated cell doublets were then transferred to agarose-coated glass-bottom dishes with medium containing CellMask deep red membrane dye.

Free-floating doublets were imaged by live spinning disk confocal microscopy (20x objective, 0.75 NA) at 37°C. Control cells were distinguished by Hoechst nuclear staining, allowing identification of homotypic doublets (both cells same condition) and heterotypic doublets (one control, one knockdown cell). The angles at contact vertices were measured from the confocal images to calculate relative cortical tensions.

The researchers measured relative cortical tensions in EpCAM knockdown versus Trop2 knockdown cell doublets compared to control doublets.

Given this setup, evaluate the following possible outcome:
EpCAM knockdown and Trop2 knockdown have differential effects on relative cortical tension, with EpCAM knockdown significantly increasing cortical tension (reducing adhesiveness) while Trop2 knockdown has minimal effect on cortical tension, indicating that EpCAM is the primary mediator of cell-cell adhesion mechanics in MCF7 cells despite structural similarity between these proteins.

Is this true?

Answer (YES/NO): NO